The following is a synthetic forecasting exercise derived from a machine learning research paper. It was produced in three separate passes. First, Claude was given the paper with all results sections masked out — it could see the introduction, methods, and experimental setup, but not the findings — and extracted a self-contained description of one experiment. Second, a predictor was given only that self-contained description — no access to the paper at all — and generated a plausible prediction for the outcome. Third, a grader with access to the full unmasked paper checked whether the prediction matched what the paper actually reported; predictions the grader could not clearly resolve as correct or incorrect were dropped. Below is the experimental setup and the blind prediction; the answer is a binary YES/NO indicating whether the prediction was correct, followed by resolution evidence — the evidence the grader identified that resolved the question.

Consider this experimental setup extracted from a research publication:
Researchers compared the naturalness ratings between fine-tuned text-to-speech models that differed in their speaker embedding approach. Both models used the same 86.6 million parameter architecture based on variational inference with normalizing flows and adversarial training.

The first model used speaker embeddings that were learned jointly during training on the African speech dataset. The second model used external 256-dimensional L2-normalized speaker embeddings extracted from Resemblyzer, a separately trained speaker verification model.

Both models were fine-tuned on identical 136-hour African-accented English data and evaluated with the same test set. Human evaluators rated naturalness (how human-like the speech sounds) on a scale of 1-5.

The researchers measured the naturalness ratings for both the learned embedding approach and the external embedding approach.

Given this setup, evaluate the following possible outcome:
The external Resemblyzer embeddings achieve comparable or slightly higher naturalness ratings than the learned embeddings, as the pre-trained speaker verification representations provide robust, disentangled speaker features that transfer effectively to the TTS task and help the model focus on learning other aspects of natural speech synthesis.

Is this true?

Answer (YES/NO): NO